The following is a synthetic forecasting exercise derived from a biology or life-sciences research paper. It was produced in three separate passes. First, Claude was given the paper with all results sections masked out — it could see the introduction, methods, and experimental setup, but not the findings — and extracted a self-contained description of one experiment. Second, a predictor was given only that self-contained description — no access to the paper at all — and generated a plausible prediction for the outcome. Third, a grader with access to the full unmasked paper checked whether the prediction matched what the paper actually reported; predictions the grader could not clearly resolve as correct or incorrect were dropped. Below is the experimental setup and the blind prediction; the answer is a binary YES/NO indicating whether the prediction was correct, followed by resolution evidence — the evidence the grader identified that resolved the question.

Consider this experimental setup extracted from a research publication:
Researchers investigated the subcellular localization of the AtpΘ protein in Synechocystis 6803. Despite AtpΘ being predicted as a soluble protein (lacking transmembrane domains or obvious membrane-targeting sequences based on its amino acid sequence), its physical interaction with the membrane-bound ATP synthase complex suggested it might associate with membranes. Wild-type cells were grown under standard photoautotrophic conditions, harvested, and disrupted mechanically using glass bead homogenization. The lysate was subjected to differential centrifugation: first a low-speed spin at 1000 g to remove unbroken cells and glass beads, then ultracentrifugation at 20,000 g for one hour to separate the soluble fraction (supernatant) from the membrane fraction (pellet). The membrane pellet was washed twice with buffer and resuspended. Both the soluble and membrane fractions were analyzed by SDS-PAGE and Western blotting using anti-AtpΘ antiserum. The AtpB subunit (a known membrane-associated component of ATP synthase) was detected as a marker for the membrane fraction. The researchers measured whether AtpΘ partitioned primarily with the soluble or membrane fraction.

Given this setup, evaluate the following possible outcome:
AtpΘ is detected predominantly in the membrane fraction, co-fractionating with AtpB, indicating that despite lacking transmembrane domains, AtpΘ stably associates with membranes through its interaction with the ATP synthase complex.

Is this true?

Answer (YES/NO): NO